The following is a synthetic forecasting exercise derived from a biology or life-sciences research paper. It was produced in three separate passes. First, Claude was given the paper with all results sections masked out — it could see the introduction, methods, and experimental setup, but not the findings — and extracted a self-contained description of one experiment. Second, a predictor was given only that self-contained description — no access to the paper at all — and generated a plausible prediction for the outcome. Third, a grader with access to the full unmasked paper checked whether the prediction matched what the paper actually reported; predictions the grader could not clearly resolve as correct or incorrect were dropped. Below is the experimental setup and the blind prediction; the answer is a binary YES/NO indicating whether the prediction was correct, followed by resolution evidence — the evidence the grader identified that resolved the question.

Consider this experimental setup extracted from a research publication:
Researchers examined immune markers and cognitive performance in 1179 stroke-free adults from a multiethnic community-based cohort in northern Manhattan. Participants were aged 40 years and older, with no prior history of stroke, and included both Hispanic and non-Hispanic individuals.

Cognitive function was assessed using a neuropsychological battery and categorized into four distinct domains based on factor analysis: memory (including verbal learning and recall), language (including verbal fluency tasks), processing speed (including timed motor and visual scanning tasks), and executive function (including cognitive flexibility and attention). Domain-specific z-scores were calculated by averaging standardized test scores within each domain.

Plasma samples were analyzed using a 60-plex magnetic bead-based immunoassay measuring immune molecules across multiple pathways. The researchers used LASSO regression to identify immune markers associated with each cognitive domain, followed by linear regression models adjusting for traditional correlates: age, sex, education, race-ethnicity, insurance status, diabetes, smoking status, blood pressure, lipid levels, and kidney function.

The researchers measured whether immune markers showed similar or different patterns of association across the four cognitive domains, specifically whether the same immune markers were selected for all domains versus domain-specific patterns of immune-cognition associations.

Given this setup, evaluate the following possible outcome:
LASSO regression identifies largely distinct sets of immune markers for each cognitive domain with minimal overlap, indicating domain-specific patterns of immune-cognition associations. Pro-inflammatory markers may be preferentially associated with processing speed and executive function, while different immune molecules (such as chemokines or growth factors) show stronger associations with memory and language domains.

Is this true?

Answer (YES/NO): NO